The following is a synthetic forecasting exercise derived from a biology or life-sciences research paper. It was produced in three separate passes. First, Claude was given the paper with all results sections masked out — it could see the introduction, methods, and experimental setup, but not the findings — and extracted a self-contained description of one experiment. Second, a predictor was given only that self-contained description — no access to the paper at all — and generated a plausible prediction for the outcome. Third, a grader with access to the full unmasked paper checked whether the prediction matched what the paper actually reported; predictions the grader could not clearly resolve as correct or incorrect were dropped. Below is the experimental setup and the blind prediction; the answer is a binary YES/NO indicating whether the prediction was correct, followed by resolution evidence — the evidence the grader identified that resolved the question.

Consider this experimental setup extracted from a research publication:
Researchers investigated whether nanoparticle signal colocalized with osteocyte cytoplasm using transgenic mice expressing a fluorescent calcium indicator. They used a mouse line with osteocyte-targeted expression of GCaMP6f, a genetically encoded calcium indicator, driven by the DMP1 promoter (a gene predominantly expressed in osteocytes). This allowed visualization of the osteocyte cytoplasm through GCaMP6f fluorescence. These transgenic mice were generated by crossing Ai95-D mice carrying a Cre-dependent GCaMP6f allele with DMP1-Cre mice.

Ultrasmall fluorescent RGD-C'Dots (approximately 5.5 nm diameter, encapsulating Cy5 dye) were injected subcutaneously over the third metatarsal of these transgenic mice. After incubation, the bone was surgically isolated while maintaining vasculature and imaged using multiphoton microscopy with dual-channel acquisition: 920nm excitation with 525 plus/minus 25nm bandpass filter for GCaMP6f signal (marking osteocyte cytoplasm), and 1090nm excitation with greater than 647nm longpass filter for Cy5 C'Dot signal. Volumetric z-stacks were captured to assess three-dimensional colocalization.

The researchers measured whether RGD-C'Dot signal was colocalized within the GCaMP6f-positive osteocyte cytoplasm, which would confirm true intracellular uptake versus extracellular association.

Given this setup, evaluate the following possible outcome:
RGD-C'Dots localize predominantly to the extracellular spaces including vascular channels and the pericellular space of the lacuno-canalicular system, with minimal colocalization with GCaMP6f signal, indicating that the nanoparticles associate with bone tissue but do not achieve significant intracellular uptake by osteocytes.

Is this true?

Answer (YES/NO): NO